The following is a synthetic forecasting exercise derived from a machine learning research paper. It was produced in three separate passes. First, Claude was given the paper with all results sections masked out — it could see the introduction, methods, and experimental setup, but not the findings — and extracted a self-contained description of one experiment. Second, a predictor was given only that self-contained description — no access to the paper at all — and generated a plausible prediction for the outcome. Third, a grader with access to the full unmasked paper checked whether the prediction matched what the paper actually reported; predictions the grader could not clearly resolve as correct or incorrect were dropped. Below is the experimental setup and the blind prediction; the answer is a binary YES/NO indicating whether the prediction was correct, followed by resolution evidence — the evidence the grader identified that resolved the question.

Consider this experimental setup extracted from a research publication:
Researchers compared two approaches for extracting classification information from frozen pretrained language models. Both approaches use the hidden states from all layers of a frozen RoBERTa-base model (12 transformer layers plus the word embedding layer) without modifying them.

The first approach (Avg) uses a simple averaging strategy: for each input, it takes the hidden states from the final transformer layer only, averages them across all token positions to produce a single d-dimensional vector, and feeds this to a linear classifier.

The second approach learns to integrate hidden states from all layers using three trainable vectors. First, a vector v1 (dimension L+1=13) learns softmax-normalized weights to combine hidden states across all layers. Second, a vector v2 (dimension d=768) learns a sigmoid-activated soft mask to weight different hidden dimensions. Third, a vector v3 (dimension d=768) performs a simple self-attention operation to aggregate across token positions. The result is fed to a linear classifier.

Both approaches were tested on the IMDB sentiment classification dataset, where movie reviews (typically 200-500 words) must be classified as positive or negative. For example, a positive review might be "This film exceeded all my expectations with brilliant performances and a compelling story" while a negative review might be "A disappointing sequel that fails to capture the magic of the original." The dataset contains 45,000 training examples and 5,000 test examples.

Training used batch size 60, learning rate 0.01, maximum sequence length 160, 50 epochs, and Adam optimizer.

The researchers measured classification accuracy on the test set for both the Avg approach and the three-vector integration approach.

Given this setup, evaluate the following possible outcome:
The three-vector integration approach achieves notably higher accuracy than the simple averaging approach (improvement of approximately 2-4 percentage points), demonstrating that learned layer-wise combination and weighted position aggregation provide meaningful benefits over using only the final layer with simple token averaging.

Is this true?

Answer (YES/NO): NO